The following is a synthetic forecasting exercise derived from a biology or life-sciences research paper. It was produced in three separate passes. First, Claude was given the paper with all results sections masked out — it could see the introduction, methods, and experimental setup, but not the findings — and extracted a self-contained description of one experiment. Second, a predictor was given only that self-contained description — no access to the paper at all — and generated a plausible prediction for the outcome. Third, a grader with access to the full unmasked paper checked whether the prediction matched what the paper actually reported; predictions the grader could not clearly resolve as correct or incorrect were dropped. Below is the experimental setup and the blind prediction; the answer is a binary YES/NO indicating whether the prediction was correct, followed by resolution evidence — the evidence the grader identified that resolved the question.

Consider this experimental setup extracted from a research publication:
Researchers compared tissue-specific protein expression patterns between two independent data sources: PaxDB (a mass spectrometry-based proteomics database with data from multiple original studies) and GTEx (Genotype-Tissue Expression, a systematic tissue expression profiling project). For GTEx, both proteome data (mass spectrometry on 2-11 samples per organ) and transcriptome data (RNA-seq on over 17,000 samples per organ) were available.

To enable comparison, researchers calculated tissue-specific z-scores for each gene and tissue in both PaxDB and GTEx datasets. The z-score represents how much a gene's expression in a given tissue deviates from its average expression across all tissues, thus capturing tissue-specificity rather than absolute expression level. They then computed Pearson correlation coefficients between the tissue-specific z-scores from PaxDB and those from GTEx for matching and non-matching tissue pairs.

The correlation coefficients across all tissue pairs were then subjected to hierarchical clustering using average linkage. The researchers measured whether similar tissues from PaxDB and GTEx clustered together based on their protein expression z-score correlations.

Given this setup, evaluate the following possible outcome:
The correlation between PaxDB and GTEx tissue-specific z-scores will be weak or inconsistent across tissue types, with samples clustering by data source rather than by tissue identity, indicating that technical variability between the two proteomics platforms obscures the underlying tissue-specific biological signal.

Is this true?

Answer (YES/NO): NO